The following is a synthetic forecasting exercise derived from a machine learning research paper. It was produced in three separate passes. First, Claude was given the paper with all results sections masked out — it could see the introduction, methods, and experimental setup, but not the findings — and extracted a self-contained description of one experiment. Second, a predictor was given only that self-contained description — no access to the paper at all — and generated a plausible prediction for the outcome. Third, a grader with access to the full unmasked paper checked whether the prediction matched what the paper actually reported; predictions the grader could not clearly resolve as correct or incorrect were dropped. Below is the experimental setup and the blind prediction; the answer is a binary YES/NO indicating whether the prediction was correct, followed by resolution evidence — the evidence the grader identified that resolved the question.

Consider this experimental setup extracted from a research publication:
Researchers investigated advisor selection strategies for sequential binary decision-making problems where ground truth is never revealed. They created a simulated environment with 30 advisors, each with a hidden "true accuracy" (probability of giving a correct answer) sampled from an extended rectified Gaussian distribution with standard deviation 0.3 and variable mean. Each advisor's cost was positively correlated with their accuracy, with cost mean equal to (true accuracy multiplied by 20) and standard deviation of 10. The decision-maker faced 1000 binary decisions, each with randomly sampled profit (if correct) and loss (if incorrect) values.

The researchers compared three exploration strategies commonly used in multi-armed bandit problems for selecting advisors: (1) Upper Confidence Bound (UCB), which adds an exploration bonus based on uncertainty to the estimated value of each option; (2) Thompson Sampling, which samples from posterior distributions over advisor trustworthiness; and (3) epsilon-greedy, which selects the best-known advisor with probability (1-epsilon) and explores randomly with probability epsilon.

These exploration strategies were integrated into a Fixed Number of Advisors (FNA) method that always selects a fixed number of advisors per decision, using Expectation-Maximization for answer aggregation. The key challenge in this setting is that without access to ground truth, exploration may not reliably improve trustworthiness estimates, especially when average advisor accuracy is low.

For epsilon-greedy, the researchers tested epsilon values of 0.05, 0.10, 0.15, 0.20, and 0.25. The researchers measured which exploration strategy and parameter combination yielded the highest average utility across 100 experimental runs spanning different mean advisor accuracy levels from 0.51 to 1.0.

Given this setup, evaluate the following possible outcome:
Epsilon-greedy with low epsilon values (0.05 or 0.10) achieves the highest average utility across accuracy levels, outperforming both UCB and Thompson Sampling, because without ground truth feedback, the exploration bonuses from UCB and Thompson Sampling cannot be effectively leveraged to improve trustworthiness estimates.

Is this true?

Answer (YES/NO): YES